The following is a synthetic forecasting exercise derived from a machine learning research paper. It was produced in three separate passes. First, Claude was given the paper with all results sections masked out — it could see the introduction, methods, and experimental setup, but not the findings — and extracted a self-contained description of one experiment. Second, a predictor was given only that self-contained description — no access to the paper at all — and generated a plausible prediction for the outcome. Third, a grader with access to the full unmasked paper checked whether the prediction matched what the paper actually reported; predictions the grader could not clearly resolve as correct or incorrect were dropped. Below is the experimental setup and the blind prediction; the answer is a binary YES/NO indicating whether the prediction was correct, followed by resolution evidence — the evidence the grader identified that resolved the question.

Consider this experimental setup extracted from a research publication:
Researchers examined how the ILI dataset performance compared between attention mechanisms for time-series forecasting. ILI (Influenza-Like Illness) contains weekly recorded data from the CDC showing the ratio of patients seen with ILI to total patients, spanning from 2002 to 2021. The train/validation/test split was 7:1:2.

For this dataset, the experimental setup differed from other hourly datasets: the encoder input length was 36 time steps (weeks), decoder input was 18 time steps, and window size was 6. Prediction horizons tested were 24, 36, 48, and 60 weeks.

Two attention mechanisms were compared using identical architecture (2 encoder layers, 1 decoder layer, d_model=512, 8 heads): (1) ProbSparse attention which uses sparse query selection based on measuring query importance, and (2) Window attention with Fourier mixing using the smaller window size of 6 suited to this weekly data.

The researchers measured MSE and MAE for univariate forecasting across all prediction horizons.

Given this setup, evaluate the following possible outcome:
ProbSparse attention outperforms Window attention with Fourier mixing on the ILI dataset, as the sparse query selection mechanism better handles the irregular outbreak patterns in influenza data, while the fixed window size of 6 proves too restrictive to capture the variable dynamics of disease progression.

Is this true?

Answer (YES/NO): NO